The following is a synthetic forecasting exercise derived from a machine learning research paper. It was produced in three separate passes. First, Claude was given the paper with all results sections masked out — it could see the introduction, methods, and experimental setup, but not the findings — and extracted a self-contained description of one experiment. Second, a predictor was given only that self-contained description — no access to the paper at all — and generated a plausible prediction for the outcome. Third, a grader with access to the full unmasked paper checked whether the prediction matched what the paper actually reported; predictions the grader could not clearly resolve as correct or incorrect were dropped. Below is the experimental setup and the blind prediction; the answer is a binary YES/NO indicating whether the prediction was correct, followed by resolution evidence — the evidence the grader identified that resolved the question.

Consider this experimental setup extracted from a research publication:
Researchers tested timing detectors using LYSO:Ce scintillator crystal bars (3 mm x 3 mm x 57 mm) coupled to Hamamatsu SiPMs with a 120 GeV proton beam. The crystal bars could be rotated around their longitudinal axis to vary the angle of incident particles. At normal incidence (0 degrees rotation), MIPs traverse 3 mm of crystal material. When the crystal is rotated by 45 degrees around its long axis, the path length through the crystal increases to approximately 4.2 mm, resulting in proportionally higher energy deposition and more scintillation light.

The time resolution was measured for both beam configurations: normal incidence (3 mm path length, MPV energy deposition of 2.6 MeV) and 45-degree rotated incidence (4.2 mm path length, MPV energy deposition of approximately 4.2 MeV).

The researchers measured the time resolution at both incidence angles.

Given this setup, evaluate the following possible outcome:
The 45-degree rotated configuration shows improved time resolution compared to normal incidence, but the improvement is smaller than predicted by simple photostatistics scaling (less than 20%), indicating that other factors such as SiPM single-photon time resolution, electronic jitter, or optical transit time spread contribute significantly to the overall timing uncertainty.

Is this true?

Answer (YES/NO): NO